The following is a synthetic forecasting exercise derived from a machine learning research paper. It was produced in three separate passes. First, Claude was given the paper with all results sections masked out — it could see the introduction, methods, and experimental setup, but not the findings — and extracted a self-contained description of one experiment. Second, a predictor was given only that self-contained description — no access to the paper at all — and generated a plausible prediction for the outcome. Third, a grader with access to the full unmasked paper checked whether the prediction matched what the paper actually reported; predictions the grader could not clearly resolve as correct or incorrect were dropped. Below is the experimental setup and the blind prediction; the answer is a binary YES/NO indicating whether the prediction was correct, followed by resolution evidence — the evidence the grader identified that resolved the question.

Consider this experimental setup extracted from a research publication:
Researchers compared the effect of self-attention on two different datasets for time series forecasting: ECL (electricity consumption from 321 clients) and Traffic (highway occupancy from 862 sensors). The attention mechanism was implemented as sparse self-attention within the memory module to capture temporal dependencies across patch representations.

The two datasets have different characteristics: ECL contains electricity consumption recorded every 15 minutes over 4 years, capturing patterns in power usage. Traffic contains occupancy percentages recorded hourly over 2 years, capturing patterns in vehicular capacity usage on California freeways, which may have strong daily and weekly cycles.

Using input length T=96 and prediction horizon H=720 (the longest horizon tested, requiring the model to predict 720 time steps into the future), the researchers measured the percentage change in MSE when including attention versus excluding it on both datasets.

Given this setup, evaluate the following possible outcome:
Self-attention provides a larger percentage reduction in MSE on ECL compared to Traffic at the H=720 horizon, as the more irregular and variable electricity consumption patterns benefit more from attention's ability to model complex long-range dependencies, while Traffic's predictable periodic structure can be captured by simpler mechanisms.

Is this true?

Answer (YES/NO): NO